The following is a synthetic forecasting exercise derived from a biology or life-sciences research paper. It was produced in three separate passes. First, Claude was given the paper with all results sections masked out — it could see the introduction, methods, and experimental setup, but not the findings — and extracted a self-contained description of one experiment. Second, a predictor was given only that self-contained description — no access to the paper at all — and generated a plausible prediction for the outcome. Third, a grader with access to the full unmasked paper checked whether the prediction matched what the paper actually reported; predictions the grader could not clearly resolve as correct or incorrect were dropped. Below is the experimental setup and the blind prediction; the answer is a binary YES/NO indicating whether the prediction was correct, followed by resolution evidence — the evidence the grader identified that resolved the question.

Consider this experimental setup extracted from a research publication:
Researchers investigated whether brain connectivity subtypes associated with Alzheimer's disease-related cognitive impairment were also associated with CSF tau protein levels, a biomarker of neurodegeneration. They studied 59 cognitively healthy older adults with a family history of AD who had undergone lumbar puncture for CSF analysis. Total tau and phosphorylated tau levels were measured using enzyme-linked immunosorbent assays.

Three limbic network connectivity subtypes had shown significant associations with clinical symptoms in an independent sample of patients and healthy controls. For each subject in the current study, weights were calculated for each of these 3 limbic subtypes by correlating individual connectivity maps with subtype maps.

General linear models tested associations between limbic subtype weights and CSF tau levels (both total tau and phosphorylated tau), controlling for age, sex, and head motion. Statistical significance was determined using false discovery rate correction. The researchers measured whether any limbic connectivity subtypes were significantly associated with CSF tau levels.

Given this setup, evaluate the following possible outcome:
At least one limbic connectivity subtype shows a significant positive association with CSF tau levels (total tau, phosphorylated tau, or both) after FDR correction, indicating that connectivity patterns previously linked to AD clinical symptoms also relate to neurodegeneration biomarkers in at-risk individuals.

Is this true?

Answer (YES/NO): NO